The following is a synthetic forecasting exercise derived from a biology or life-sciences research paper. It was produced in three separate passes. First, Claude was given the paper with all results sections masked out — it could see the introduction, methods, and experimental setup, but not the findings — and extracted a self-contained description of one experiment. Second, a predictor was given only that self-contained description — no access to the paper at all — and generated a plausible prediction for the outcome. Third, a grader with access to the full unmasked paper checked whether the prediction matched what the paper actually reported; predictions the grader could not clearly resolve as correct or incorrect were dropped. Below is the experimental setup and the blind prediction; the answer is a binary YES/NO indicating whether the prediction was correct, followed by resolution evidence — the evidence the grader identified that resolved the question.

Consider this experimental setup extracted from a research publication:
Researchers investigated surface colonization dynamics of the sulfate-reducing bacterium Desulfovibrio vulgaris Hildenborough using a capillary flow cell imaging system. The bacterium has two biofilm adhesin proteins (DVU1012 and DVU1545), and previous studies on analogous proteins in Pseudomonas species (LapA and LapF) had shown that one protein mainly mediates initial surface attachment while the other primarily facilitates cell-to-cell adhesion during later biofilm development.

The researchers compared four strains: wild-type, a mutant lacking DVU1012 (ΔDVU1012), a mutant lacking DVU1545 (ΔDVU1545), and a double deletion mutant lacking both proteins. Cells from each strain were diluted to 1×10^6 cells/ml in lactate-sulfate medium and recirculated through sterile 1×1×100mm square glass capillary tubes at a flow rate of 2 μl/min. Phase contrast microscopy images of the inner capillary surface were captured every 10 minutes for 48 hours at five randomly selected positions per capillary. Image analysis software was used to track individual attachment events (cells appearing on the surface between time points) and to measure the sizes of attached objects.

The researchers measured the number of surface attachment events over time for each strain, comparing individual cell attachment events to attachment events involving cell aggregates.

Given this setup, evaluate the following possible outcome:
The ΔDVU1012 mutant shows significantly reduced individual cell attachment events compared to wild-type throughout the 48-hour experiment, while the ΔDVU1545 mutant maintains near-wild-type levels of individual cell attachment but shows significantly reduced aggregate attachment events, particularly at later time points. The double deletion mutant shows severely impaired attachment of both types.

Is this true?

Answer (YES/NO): NO